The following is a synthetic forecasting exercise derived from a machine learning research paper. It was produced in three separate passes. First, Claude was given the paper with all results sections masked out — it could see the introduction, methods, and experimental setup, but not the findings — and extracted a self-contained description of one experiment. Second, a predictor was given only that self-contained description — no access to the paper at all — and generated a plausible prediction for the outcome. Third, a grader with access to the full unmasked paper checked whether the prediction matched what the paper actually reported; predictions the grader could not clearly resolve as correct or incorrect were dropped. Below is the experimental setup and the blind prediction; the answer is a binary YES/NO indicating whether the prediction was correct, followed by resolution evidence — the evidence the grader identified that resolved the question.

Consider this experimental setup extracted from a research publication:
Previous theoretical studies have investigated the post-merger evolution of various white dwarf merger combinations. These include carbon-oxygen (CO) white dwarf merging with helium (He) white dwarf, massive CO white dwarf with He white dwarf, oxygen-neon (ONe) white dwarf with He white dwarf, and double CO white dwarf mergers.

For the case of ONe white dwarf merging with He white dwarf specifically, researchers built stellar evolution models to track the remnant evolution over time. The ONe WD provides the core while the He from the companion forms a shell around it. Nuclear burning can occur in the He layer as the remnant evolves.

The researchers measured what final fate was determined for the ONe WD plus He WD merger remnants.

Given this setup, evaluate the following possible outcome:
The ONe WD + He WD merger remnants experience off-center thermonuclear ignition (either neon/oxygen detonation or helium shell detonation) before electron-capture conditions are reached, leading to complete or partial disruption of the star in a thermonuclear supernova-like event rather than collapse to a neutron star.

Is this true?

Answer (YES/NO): NO